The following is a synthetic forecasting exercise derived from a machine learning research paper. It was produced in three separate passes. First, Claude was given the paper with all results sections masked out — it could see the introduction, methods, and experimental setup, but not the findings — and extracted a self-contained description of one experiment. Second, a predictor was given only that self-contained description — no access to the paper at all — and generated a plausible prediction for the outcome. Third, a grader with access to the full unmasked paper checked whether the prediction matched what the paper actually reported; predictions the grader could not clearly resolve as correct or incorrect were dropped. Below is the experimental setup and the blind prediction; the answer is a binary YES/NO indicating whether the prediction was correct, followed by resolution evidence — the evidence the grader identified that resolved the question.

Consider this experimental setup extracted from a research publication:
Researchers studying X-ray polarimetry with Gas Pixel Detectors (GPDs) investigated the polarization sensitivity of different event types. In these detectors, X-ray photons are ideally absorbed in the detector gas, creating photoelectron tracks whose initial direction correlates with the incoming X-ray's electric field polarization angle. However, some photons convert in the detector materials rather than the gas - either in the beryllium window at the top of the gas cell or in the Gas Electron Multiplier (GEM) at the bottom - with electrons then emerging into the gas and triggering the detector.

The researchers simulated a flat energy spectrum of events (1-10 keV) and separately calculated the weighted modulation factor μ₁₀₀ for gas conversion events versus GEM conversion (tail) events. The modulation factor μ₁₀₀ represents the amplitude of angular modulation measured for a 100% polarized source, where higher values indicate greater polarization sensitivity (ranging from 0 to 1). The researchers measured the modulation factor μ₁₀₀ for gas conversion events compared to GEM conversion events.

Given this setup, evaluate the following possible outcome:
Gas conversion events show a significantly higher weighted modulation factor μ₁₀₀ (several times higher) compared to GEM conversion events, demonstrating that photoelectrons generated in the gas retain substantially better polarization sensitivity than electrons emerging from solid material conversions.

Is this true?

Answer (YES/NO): YES